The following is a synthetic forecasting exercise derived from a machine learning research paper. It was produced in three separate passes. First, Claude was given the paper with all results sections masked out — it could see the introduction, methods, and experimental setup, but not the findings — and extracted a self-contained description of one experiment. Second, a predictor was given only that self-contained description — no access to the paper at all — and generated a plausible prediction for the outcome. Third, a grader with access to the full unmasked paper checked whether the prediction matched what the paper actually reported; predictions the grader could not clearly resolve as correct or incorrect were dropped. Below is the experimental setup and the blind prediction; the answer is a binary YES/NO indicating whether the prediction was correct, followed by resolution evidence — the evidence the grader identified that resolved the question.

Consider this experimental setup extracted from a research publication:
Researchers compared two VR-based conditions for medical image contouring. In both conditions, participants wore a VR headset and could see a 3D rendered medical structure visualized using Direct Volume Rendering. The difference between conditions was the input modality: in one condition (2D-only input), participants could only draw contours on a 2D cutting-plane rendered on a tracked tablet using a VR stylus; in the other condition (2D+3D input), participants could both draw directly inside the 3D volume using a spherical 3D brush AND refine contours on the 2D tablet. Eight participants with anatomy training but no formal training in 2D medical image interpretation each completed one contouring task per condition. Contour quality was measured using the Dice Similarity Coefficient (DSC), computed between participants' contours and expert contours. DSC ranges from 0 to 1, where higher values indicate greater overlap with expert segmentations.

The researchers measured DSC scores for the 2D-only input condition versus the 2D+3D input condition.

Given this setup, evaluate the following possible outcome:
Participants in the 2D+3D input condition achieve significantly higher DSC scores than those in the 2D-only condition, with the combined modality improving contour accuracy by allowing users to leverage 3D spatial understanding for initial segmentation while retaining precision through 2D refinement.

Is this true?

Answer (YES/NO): NO